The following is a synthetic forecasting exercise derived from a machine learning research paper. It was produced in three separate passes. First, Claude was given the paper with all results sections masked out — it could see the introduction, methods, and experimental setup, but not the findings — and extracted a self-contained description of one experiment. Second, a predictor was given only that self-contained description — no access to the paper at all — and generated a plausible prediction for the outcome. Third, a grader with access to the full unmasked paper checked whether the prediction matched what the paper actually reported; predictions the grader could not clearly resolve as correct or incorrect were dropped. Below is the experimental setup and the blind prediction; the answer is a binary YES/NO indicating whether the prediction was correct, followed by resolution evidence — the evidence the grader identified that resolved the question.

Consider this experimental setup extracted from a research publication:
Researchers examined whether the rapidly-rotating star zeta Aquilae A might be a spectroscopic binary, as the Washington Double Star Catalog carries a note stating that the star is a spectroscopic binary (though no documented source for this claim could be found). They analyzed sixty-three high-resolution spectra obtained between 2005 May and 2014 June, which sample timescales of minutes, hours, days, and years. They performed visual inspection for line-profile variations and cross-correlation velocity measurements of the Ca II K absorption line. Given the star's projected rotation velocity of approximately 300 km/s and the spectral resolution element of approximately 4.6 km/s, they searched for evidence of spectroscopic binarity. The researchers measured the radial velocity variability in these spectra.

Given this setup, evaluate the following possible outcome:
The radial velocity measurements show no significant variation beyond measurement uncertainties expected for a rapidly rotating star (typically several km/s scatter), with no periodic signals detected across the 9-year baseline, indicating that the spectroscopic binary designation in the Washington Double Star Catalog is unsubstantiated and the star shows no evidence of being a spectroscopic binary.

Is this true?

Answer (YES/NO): YES